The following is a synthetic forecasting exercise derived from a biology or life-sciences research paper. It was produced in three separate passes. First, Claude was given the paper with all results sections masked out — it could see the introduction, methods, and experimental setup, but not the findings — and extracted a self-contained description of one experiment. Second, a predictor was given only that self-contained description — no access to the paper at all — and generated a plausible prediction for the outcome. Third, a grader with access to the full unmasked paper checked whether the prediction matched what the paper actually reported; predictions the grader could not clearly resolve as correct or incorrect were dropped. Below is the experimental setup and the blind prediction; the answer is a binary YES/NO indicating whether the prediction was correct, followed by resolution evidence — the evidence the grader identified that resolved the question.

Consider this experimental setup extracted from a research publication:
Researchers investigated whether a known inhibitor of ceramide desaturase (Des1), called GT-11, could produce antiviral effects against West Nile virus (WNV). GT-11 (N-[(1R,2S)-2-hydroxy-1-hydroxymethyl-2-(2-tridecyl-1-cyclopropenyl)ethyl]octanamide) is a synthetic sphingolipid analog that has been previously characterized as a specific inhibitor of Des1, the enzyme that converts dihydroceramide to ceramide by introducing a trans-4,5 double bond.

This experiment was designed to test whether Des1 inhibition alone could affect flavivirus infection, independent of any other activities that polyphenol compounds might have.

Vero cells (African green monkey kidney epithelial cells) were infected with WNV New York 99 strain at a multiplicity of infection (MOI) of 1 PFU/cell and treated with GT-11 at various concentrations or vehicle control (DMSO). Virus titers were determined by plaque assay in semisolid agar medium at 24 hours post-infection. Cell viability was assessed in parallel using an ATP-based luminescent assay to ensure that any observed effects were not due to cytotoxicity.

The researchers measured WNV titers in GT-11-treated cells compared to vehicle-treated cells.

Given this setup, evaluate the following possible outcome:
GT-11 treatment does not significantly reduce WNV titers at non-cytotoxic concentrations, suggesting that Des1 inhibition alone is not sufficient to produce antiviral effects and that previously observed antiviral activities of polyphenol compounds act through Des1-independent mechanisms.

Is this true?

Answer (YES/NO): NO